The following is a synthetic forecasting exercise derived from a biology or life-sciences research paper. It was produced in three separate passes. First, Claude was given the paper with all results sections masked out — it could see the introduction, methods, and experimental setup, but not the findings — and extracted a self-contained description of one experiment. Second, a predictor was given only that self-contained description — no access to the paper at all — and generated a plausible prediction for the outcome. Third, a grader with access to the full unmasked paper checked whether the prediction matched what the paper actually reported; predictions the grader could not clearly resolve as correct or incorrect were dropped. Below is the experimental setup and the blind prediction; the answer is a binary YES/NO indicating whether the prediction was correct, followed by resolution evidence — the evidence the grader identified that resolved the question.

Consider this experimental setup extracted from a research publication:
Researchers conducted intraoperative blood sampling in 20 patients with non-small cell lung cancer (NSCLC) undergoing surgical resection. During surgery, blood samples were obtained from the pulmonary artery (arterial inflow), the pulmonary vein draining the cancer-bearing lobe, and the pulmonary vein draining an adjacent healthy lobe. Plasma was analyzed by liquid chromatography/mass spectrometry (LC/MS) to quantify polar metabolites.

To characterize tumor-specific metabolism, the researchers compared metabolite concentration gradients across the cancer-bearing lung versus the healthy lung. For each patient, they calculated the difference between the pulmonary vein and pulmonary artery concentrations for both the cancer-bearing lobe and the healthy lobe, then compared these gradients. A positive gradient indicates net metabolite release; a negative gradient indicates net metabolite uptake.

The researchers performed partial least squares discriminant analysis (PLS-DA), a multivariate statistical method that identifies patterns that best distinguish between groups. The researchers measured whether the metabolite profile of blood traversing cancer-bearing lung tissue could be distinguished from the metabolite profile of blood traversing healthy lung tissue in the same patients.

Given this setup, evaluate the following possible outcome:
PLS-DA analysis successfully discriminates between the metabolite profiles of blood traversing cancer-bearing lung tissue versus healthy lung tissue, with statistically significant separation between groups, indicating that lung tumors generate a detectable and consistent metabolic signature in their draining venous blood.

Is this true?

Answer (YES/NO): YES